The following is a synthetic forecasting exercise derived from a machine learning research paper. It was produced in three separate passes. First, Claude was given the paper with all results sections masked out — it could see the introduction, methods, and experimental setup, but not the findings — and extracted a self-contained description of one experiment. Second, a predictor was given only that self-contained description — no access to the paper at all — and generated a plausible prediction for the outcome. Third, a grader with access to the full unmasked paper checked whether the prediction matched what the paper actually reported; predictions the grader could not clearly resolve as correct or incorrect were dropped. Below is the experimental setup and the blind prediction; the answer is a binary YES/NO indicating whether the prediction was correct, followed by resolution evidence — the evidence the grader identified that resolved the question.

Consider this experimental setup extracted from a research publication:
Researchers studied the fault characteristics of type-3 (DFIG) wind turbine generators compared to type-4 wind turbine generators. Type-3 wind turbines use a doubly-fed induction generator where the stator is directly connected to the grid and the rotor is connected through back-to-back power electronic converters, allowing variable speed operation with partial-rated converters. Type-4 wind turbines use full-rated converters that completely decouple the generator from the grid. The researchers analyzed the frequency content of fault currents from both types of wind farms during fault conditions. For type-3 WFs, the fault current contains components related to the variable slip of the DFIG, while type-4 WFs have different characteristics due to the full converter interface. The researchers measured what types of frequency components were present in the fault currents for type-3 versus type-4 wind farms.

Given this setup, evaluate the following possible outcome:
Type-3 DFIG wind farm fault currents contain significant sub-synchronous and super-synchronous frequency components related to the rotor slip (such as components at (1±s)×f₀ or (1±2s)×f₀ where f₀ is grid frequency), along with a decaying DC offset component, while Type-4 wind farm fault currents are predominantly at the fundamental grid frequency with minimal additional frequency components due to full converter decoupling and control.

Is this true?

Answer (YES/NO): NO